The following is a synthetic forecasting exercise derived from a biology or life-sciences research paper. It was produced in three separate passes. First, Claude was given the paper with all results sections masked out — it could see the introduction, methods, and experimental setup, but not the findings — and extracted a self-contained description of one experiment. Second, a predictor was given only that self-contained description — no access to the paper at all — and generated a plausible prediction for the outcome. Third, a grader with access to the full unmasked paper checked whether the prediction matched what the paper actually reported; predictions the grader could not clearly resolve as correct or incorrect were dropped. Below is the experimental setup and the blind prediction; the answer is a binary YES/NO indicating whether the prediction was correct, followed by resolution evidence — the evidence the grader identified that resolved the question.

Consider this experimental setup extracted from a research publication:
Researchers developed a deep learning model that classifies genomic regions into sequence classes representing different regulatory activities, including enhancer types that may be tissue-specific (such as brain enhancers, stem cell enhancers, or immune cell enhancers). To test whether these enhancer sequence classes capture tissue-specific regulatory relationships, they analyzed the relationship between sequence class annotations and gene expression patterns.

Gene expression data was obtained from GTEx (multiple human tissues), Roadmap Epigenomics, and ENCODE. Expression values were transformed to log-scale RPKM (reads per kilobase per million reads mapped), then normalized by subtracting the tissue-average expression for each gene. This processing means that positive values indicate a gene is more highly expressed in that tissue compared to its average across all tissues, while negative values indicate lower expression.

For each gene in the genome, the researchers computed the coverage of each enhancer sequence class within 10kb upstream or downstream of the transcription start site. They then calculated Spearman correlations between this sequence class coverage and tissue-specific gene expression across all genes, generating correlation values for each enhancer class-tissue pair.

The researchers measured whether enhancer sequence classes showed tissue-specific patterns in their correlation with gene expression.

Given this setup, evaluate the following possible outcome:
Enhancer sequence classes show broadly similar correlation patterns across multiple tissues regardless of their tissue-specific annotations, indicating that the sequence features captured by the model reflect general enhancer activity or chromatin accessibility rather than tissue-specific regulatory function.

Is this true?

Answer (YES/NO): NO